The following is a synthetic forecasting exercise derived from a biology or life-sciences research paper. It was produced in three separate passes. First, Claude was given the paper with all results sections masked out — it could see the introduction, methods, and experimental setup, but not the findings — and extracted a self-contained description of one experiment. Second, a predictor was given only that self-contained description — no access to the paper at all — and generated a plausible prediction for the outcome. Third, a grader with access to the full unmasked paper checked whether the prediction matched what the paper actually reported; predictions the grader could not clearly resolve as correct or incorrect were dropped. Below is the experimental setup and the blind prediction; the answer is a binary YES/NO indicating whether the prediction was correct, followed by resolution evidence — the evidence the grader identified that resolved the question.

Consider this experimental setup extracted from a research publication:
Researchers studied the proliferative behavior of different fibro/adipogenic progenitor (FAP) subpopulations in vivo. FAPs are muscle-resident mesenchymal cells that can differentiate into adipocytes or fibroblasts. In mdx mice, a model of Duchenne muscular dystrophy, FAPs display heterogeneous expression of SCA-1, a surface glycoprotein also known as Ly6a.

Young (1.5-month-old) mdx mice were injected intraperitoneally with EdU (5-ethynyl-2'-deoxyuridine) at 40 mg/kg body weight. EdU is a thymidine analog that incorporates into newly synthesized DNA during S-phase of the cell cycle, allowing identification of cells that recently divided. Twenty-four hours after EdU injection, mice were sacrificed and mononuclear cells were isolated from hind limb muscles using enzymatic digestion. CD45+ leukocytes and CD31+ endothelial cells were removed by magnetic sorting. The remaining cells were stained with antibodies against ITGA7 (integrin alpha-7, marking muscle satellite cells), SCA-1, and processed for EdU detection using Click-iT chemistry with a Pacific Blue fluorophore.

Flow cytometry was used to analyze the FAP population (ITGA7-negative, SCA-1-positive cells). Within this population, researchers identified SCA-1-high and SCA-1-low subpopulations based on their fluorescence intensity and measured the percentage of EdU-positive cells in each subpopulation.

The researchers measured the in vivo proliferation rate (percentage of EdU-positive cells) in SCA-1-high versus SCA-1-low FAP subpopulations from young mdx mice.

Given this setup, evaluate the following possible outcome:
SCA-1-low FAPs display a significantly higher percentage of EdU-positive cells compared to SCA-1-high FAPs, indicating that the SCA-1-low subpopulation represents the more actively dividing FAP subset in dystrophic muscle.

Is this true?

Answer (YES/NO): NO